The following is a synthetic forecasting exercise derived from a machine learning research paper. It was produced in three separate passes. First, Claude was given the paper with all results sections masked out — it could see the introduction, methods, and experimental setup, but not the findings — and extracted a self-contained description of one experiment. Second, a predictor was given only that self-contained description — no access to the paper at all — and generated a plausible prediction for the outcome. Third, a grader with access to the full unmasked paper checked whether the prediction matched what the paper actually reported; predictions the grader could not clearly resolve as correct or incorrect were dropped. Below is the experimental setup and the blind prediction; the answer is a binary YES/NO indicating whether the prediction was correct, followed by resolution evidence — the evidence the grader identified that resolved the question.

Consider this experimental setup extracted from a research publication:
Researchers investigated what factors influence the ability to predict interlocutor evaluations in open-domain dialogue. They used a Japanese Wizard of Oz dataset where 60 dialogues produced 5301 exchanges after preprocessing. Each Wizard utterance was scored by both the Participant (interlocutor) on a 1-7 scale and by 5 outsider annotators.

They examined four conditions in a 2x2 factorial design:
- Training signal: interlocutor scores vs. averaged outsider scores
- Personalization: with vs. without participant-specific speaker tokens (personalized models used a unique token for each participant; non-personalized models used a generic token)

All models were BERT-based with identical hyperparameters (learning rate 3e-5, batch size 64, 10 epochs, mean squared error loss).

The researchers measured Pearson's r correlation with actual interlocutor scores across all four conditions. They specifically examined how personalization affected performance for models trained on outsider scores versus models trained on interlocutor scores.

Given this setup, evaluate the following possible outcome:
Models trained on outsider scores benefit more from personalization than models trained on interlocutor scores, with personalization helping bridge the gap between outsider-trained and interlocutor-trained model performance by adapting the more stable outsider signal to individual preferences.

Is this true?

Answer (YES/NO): NO